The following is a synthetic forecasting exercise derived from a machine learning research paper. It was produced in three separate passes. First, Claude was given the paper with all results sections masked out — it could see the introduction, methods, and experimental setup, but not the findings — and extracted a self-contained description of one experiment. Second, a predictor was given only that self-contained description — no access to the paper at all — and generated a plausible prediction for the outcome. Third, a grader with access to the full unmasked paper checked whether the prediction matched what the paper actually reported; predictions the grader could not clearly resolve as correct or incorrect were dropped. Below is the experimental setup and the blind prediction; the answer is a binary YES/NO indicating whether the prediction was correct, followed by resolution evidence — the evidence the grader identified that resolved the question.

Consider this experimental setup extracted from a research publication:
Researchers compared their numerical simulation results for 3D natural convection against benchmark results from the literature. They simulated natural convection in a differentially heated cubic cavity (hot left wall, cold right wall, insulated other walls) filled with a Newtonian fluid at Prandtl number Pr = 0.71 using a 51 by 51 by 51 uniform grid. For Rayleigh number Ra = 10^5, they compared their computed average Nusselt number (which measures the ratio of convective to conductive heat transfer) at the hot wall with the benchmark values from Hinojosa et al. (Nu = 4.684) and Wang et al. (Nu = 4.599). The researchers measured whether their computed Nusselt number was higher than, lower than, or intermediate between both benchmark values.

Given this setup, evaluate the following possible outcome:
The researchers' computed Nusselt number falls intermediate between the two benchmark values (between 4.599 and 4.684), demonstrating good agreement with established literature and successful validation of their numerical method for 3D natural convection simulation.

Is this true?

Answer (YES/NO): YES